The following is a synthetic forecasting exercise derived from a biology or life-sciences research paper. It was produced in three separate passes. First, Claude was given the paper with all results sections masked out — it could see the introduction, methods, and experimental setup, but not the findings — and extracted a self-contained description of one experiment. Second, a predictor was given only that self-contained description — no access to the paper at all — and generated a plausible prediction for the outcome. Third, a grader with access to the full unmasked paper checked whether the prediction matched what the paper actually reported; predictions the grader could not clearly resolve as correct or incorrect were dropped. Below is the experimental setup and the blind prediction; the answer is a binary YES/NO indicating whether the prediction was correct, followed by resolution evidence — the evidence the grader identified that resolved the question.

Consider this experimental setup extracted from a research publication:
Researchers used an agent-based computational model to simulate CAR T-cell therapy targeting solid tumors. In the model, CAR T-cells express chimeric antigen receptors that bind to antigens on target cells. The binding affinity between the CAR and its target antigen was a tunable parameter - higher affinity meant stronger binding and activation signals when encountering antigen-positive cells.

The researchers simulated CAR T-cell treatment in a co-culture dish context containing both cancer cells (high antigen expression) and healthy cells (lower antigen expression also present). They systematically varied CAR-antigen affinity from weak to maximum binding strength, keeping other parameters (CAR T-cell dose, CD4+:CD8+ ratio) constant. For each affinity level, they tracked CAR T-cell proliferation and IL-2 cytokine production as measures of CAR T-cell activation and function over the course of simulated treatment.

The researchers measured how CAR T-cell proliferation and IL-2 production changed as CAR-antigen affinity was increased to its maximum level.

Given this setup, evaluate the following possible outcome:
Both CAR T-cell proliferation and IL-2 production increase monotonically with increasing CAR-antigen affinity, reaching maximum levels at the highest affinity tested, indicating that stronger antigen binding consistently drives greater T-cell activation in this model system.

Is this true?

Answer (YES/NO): YES